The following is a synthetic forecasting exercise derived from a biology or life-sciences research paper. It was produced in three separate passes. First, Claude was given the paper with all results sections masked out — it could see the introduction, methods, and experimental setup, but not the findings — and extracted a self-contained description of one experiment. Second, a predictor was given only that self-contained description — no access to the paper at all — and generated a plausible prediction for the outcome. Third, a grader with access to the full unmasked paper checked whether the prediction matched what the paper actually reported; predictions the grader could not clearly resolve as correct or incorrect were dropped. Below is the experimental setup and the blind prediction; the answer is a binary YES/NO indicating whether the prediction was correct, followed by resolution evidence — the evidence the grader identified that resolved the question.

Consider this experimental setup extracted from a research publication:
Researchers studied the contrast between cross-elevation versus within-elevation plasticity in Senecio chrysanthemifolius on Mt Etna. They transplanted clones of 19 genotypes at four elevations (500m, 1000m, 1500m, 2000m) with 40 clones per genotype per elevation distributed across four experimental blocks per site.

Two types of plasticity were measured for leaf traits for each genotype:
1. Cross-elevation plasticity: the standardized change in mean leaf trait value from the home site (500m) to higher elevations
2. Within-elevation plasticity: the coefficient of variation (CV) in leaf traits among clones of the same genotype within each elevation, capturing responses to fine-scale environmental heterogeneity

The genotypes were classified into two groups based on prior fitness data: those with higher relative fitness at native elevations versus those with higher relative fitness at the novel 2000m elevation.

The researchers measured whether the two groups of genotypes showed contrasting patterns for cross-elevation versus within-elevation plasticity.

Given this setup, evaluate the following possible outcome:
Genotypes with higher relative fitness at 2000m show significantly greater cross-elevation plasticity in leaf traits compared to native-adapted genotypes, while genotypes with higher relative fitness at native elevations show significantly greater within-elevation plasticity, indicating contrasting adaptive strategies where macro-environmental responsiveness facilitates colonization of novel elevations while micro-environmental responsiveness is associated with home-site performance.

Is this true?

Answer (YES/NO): NO